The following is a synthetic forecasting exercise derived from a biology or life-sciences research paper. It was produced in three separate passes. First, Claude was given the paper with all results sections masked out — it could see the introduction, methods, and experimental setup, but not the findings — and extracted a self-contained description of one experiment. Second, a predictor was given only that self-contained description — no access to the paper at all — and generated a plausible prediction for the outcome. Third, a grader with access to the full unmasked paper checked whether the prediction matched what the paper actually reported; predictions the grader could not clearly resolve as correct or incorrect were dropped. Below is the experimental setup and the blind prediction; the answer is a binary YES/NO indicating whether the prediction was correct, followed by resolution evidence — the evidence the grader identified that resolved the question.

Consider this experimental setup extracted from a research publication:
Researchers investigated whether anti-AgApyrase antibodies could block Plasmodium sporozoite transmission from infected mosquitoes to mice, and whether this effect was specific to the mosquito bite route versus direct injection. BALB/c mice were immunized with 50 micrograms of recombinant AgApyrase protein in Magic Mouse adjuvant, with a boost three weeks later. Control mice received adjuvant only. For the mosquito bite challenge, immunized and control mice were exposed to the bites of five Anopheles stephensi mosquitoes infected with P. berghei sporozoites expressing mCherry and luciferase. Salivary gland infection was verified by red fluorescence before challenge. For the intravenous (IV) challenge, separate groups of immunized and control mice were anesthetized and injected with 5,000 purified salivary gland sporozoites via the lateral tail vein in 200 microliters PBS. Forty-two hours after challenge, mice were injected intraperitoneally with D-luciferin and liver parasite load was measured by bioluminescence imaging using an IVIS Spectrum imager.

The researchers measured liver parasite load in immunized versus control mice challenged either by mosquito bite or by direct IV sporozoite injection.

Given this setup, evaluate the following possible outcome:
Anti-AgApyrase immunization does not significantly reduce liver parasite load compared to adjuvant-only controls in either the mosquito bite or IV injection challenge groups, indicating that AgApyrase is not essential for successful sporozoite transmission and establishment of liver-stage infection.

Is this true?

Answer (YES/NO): NO